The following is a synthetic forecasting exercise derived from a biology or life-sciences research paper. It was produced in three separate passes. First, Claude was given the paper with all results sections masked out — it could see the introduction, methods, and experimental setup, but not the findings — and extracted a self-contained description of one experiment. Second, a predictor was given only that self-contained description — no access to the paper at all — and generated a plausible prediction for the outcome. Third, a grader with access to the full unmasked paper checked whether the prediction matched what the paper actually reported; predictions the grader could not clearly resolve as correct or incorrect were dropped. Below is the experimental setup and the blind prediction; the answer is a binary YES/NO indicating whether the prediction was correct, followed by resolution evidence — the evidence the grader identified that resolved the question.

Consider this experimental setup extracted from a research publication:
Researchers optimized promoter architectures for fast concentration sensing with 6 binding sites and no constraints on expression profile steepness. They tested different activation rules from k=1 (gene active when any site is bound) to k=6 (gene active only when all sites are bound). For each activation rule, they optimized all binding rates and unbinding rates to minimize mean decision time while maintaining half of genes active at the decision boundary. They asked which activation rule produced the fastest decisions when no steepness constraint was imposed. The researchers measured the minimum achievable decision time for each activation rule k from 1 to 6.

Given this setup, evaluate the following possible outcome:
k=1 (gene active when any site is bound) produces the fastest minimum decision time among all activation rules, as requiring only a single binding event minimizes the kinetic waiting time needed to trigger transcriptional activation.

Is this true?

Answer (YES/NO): YES